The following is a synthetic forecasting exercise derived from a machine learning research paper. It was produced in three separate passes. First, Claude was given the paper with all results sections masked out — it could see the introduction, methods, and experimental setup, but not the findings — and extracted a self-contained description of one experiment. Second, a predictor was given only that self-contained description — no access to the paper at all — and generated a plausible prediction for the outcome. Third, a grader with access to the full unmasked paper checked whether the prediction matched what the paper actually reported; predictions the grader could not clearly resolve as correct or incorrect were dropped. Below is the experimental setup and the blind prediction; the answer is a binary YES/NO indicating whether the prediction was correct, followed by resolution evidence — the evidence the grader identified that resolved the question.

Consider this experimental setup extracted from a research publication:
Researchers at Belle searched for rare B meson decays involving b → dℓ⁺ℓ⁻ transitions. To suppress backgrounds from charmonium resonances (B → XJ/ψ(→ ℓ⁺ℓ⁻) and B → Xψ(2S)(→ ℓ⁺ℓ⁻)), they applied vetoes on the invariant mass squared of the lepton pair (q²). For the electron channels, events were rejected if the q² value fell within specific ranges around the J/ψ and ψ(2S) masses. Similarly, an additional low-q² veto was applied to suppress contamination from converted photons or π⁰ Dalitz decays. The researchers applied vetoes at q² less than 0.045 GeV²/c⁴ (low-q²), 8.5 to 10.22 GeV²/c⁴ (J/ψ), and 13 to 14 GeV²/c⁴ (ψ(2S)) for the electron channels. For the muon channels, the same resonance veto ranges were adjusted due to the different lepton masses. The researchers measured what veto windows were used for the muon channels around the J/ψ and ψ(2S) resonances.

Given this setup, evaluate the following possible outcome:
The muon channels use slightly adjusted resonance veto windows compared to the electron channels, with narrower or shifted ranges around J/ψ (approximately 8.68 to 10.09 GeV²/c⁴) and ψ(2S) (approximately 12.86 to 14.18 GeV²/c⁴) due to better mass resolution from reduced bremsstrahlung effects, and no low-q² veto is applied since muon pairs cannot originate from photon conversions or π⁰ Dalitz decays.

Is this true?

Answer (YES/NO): NO